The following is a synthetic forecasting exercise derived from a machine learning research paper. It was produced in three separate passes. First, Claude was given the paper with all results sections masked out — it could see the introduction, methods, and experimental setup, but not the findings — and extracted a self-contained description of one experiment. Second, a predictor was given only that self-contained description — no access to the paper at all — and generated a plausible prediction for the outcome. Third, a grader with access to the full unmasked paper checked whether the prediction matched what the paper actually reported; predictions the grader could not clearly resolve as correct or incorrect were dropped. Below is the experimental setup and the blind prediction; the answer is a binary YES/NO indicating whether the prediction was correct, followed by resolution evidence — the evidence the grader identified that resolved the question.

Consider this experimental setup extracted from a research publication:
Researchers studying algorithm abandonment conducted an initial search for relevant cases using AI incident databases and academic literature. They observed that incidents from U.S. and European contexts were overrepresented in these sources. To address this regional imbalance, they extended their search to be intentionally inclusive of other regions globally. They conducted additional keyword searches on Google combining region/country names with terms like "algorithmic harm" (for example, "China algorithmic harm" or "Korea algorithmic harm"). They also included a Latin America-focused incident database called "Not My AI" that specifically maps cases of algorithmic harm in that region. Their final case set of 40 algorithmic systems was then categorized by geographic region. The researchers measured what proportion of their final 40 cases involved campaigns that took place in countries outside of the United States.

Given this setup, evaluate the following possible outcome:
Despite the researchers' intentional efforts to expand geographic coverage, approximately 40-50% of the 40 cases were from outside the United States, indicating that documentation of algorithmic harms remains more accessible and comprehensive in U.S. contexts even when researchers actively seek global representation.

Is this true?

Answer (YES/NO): YES